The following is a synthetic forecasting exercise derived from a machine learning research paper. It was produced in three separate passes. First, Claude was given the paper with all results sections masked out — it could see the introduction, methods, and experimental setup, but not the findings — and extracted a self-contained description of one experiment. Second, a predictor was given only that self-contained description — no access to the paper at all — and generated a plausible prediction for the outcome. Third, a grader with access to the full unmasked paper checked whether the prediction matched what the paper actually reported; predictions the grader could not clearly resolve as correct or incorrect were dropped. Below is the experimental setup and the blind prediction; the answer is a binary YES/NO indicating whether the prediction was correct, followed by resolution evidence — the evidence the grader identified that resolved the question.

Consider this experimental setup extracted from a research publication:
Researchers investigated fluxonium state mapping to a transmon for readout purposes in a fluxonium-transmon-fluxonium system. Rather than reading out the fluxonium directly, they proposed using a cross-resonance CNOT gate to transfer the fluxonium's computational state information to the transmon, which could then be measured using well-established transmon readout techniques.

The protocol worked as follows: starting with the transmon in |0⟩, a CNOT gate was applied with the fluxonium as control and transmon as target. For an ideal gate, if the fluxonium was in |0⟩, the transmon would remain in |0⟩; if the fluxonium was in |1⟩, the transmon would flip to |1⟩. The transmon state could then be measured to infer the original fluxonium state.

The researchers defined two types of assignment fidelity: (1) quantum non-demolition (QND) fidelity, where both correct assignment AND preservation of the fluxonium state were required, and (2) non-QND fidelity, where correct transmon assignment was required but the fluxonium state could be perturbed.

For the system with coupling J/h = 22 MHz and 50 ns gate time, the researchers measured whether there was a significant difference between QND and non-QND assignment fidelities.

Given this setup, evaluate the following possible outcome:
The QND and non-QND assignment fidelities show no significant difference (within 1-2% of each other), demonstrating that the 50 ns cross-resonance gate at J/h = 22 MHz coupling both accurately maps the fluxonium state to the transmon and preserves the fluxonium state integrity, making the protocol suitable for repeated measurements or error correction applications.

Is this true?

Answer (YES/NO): YES